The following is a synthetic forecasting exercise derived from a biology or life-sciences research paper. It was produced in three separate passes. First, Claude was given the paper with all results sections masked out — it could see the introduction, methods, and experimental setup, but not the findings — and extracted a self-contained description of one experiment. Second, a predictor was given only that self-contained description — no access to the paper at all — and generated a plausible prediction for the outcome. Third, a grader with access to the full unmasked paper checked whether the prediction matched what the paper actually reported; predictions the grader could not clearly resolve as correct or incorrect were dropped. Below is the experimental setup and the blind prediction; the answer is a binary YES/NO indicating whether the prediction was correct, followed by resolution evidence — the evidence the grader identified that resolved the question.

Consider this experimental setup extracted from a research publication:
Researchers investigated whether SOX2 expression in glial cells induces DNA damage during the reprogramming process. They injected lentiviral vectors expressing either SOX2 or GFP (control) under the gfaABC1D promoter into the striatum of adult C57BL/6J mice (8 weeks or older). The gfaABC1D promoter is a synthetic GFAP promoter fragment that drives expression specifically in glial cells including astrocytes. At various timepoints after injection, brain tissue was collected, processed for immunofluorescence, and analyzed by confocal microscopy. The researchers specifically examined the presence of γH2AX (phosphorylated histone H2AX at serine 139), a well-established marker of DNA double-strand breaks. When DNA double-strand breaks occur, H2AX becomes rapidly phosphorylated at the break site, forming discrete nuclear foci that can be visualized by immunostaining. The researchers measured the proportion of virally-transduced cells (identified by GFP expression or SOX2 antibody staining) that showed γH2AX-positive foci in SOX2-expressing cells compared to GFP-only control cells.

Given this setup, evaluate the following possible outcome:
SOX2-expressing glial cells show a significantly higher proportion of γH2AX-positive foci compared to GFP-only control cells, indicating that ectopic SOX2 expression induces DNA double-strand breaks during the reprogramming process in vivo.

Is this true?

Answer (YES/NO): YES